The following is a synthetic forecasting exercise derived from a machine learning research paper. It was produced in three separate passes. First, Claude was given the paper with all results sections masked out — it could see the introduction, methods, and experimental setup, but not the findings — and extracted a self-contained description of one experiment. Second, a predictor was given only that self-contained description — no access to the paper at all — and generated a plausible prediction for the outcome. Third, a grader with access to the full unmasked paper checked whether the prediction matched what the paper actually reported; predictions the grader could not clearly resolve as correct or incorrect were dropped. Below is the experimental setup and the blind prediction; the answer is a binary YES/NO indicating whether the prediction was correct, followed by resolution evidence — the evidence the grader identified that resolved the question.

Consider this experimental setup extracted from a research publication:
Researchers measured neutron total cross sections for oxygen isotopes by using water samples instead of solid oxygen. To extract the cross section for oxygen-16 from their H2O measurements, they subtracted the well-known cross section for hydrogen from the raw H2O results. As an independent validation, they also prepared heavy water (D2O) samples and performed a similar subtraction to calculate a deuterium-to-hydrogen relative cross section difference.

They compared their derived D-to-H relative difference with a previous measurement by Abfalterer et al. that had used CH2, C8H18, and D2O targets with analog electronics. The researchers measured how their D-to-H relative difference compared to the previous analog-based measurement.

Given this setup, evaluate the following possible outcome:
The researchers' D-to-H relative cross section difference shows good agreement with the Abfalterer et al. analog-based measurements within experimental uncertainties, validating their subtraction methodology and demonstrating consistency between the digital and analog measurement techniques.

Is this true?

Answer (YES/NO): NO